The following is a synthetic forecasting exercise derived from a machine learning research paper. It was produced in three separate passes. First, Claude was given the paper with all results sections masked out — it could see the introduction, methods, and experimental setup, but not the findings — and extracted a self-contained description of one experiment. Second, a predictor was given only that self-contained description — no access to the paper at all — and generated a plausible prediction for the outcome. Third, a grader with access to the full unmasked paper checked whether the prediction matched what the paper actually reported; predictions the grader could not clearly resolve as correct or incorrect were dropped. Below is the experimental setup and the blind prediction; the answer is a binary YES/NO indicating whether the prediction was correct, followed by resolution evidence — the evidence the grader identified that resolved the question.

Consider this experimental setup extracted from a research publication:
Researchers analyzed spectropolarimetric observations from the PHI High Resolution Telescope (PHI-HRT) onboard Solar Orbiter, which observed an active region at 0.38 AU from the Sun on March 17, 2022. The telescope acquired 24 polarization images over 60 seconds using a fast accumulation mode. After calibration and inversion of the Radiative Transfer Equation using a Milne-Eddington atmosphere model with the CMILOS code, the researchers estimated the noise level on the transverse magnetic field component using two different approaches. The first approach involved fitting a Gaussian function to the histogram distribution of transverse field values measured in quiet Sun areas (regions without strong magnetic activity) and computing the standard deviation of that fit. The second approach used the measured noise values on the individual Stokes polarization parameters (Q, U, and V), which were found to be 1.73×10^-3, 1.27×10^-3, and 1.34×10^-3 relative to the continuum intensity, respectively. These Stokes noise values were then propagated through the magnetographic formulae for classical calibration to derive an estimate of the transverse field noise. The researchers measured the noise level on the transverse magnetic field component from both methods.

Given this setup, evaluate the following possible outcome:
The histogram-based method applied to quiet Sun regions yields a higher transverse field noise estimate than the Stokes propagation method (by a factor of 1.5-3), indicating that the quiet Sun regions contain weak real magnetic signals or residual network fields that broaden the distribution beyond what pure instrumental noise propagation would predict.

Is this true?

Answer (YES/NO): NO